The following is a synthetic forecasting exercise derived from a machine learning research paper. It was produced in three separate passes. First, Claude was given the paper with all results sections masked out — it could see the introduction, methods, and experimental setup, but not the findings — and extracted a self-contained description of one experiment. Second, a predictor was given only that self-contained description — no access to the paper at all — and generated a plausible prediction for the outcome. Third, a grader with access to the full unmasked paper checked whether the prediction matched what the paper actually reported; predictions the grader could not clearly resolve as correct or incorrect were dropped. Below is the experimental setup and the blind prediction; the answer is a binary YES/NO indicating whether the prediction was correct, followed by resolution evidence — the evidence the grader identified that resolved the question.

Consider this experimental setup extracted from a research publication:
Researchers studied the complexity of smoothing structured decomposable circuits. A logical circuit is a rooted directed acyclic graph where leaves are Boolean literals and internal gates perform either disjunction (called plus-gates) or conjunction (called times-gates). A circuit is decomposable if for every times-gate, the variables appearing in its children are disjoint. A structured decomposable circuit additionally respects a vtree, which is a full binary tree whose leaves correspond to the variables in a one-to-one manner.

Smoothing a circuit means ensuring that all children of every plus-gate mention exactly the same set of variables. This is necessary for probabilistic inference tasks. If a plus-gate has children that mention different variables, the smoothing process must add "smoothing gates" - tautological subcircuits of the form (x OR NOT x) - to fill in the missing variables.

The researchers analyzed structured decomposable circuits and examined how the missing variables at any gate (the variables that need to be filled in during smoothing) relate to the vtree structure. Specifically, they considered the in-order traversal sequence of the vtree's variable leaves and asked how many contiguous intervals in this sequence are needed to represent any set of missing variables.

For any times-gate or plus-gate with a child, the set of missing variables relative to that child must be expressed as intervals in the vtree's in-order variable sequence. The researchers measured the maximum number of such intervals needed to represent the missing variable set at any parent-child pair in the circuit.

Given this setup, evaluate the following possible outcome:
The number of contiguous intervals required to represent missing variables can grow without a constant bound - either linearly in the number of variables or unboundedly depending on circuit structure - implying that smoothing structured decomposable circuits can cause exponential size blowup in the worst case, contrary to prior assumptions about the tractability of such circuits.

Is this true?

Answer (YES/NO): NO